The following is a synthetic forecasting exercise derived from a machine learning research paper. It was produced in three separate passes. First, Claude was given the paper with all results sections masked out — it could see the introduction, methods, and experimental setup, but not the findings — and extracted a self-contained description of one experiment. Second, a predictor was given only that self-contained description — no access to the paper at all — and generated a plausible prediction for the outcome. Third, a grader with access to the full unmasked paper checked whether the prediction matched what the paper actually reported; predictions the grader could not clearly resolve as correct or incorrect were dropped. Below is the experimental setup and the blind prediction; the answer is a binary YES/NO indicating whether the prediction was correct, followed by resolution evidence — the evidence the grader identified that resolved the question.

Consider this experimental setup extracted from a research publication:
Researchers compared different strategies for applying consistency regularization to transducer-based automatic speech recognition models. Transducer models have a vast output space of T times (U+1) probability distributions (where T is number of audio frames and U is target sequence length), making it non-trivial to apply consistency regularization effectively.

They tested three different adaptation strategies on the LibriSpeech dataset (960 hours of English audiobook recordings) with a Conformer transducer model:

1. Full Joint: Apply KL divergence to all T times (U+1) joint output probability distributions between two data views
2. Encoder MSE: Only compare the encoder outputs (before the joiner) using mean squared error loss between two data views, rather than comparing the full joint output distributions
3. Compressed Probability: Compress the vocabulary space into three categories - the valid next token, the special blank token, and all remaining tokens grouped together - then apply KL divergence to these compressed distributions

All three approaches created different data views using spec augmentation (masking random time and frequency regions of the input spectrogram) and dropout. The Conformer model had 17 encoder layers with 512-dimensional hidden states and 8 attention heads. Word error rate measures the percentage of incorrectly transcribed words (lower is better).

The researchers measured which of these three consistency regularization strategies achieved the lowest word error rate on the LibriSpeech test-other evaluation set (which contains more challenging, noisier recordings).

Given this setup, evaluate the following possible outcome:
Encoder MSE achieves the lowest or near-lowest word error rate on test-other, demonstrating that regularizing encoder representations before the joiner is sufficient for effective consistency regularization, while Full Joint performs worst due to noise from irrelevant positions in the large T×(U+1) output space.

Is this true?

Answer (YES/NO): NO